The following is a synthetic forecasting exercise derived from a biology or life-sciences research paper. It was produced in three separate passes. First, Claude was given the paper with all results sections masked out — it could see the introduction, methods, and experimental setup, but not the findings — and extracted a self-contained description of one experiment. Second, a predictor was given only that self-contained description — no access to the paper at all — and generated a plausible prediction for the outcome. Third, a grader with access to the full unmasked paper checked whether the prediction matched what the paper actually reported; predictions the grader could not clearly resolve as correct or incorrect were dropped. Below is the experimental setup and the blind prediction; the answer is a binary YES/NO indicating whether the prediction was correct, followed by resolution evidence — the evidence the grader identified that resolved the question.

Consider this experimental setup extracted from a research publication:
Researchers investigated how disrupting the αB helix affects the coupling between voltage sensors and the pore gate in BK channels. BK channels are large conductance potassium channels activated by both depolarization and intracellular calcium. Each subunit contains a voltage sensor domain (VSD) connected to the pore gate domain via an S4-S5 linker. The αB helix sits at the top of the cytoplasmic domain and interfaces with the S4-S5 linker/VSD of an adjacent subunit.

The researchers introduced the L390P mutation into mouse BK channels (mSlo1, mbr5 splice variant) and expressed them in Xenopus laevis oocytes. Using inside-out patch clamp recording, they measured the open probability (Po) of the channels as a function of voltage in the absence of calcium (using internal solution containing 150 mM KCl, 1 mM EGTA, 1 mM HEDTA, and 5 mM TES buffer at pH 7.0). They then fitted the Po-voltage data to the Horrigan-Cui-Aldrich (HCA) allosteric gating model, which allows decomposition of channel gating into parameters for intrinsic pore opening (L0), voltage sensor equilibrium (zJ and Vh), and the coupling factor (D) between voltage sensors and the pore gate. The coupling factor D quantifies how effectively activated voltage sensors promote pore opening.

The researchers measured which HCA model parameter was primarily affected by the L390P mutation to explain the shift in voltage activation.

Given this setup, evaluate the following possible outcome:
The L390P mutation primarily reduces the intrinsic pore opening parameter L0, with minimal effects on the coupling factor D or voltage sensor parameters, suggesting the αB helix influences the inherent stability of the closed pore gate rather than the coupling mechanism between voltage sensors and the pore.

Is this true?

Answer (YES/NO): NO